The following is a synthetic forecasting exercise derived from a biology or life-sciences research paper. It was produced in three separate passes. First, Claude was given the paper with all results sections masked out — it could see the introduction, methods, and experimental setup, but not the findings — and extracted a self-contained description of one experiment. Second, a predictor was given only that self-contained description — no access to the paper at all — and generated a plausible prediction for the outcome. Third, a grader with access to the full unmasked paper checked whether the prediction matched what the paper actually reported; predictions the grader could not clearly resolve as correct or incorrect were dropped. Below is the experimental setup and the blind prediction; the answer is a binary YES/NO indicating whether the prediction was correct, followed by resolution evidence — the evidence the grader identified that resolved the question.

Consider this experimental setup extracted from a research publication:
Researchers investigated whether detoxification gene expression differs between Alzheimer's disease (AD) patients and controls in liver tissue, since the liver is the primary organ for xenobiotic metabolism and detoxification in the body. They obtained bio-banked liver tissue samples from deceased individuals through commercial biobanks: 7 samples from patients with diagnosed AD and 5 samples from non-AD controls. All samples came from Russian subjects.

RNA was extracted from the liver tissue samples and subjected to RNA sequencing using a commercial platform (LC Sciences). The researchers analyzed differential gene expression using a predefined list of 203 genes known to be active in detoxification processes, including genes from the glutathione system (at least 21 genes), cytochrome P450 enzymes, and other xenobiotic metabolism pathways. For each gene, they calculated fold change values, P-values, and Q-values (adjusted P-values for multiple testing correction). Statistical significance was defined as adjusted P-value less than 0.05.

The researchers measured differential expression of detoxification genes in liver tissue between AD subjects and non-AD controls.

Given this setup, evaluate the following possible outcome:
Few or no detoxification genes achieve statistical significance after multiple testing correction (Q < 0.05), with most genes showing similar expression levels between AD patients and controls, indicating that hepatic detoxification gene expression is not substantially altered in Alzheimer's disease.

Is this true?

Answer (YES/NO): NO